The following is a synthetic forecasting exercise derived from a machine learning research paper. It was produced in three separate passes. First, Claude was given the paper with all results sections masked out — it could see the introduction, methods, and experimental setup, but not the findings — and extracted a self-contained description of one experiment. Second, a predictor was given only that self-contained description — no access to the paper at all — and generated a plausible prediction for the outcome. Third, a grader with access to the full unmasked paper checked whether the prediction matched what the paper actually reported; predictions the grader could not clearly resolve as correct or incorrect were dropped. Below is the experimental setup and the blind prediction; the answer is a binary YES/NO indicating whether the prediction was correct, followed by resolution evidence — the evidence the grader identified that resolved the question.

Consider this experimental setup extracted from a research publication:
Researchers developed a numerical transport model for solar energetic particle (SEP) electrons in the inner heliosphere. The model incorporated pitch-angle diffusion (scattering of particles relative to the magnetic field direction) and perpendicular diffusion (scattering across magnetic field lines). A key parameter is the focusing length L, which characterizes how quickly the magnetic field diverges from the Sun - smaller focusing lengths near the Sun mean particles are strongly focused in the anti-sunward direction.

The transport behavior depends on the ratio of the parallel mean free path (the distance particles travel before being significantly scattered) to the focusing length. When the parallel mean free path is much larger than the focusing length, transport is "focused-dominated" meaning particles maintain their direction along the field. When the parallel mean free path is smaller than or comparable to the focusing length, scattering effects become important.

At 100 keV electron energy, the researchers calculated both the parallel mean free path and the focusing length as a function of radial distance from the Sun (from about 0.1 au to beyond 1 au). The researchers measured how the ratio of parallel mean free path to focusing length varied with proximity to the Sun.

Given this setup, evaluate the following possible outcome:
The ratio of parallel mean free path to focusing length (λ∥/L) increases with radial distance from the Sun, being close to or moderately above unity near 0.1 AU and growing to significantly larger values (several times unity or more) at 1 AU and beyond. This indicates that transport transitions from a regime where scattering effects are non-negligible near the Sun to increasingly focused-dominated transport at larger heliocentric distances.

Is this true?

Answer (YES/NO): NO